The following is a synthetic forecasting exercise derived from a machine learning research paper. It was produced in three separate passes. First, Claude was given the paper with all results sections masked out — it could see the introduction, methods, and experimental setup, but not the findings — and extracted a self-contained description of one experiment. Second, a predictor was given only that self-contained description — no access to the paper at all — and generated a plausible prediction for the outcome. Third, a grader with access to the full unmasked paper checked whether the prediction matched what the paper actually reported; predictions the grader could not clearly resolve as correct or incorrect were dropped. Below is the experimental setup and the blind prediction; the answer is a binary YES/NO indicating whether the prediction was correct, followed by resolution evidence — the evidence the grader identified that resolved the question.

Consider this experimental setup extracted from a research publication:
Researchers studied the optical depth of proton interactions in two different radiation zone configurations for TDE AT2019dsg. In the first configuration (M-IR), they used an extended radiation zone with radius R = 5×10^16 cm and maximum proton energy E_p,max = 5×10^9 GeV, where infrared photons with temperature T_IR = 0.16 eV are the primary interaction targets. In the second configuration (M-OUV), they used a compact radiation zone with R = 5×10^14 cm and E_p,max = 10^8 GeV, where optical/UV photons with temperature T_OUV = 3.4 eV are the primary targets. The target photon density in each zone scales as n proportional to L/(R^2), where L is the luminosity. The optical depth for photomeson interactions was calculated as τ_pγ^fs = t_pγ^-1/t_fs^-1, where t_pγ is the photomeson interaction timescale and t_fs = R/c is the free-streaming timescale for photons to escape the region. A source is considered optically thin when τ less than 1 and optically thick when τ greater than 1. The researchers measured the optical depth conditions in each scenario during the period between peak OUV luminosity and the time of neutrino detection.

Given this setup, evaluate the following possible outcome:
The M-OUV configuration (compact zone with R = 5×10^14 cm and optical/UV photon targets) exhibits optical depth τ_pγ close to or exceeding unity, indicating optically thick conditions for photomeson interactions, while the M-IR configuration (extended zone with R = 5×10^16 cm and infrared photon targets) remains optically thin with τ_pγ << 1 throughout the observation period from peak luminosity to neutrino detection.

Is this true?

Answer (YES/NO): NO